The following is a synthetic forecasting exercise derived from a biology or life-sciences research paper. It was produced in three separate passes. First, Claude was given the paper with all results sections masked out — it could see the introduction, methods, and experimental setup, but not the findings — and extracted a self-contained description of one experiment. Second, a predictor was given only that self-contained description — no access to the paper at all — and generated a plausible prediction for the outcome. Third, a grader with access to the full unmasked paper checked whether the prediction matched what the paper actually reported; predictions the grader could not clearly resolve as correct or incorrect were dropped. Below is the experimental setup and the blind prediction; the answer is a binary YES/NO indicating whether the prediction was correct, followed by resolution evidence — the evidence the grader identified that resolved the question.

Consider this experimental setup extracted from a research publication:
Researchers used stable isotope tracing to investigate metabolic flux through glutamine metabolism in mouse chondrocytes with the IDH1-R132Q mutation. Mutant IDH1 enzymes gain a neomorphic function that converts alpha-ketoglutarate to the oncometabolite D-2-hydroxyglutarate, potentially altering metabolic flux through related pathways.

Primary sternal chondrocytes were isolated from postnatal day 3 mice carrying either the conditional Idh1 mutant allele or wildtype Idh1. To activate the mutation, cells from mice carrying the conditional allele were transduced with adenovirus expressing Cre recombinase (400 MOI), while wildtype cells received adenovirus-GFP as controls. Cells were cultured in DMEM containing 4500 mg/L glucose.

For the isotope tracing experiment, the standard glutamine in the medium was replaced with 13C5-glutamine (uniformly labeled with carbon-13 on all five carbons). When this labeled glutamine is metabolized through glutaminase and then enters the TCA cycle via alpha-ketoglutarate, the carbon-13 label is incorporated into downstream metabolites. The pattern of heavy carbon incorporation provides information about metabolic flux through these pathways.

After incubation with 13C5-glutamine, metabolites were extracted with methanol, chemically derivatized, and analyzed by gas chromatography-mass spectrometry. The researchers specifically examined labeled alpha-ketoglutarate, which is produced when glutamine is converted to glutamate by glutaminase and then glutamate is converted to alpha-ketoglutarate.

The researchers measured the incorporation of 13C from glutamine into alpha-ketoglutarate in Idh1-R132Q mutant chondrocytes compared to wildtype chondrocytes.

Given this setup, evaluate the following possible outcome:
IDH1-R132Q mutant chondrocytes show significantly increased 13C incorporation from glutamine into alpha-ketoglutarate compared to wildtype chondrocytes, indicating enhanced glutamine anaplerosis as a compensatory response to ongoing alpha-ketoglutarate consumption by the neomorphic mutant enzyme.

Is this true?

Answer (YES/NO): YES